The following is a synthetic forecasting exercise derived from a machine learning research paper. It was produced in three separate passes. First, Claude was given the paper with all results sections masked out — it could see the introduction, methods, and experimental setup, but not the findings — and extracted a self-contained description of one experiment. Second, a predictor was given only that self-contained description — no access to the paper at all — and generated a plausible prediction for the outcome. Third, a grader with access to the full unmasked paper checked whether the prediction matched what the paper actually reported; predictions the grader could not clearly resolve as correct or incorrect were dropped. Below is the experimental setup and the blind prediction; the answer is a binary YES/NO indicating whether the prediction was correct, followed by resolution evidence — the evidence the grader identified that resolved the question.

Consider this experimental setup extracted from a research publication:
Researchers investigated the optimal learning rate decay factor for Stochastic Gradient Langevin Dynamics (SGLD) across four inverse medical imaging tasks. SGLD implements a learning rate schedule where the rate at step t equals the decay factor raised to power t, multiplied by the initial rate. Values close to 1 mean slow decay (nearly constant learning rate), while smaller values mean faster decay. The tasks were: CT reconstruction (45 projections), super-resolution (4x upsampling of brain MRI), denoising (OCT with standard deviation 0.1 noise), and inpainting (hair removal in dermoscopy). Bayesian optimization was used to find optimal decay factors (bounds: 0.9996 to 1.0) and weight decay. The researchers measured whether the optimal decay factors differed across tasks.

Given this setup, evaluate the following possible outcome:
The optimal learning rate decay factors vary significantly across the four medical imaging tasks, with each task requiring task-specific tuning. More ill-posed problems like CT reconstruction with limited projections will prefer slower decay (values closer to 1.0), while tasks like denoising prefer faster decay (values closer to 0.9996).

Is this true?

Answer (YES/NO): NO